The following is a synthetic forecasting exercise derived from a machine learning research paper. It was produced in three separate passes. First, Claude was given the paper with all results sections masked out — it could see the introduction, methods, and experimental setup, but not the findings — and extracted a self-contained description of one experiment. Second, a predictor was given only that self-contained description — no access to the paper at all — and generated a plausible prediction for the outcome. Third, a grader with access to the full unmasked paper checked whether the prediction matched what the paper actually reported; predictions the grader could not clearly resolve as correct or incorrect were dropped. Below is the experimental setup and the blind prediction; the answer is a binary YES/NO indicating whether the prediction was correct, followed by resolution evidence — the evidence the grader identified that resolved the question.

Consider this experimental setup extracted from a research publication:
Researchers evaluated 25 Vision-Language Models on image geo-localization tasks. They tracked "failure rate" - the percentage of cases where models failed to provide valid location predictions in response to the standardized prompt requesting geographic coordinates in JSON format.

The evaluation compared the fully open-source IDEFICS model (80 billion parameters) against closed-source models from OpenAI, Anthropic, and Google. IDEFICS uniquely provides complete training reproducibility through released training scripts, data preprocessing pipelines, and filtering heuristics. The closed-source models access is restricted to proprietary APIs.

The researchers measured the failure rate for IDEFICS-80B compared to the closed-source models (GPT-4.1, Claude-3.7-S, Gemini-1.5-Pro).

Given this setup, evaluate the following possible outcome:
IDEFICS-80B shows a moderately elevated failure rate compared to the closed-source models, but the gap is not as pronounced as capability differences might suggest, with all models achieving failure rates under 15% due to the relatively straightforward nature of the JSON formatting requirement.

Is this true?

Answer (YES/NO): NO